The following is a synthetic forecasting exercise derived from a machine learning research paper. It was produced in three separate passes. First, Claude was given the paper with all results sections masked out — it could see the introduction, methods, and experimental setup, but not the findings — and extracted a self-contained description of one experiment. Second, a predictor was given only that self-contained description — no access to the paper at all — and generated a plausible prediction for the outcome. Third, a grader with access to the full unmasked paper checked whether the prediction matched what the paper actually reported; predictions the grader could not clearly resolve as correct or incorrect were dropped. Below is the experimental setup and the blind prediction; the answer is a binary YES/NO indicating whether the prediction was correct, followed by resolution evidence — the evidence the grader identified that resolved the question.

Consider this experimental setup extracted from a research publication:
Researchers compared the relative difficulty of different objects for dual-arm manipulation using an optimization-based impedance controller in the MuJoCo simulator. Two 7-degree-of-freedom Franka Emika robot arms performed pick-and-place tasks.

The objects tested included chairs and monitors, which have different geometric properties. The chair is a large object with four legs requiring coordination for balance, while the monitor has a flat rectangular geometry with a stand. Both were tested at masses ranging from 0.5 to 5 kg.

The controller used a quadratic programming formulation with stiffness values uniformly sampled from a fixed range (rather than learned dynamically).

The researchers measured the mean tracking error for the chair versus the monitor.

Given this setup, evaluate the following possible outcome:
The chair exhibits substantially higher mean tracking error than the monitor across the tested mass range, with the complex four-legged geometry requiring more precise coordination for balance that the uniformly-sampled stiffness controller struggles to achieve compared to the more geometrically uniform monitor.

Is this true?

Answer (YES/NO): NO